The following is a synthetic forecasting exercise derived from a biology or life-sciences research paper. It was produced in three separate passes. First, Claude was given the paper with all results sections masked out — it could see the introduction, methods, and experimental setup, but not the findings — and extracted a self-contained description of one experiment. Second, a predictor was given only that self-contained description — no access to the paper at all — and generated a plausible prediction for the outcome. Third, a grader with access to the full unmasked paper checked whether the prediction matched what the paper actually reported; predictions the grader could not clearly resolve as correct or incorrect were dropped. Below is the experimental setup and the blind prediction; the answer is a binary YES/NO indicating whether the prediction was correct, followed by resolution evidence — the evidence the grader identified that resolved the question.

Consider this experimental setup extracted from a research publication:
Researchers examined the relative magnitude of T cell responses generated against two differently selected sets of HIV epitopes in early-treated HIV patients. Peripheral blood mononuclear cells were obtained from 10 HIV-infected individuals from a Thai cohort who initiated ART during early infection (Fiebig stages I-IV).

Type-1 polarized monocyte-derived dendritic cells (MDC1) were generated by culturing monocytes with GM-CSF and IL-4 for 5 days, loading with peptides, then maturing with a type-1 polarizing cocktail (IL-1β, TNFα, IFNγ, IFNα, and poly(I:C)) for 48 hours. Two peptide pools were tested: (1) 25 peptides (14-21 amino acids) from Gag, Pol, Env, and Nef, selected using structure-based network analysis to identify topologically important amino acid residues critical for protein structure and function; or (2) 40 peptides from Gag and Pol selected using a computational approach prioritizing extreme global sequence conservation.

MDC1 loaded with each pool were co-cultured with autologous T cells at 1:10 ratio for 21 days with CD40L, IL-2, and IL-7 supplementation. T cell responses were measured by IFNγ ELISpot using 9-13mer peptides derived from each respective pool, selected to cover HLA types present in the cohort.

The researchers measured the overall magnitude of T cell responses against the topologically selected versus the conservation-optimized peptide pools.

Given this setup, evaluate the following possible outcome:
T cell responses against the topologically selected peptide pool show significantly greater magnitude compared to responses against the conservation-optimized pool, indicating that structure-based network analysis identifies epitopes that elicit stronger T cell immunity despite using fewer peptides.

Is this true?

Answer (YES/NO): YES